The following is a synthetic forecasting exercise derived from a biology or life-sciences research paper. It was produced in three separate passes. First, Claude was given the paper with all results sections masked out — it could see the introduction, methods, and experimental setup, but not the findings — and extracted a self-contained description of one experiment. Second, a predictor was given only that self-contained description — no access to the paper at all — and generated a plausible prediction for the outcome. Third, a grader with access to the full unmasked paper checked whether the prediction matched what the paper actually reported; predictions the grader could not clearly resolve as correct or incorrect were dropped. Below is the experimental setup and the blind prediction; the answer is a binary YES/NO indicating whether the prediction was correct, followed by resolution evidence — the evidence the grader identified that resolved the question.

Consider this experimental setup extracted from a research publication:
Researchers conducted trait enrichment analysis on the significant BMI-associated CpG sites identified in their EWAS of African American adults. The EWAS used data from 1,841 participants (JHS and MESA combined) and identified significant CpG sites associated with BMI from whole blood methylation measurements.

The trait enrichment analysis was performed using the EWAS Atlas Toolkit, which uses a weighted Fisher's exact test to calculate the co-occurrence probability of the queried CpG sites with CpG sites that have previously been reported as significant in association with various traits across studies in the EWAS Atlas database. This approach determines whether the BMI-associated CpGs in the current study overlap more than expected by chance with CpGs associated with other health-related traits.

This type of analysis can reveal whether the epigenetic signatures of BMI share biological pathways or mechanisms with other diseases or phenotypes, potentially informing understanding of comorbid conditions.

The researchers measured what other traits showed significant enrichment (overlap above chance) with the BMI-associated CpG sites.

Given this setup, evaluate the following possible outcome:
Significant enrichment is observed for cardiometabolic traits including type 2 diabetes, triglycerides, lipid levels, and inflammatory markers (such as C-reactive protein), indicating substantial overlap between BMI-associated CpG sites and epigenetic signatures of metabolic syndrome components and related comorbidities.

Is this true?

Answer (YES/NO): NO